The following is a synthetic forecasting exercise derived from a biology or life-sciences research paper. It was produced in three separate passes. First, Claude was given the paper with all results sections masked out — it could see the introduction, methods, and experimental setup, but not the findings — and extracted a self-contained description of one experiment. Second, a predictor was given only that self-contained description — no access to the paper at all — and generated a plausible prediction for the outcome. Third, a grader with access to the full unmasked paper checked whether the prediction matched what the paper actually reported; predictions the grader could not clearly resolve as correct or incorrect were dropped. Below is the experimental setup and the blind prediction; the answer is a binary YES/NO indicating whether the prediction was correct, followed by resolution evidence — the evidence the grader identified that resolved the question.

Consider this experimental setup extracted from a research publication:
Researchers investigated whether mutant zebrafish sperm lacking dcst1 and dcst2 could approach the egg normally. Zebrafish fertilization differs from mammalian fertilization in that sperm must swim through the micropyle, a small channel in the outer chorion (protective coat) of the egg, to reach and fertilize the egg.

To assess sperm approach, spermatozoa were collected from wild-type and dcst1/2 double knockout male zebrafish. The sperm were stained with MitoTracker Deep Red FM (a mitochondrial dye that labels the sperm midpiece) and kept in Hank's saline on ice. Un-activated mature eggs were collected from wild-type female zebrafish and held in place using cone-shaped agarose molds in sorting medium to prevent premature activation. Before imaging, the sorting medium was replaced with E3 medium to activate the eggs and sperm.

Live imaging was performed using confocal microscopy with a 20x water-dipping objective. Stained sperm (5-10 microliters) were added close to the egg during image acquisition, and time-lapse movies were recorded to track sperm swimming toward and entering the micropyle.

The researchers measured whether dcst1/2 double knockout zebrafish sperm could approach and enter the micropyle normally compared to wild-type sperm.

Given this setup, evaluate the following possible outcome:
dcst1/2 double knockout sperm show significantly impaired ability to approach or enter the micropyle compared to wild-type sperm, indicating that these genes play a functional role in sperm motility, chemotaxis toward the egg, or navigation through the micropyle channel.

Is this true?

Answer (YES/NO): NO